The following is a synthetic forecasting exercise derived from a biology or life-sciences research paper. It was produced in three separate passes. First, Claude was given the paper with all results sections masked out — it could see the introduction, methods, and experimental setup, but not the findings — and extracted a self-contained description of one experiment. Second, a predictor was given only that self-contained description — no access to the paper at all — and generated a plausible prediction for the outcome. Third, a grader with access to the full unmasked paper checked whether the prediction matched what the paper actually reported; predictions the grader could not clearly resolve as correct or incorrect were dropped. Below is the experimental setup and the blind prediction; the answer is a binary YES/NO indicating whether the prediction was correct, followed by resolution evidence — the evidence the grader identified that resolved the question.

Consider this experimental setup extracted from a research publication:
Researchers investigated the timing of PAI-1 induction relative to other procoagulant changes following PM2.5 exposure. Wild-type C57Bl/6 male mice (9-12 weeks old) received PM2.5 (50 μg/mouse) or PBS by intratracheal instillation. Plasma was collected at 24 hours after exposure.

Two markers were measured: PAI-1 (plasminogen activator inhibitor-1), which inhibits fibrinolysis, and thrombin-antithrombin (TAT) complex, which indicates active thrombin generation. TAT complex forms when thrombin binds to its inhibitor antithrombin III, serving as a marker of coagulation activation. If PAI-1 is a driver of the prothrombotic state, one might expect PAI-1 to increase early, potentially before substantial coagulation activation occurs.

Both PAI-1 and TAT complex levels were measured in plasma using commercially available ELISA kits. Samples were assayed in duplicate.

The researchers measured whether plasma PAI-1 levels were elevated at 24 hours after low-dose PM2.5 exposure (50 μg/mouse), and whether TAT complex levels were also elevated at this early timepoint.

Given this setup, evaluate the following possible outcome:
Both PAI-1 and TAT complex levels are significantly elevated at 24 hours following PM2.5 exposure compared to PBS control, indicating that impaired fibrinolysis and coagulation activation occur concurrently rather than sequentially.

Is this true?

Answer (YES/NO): NO